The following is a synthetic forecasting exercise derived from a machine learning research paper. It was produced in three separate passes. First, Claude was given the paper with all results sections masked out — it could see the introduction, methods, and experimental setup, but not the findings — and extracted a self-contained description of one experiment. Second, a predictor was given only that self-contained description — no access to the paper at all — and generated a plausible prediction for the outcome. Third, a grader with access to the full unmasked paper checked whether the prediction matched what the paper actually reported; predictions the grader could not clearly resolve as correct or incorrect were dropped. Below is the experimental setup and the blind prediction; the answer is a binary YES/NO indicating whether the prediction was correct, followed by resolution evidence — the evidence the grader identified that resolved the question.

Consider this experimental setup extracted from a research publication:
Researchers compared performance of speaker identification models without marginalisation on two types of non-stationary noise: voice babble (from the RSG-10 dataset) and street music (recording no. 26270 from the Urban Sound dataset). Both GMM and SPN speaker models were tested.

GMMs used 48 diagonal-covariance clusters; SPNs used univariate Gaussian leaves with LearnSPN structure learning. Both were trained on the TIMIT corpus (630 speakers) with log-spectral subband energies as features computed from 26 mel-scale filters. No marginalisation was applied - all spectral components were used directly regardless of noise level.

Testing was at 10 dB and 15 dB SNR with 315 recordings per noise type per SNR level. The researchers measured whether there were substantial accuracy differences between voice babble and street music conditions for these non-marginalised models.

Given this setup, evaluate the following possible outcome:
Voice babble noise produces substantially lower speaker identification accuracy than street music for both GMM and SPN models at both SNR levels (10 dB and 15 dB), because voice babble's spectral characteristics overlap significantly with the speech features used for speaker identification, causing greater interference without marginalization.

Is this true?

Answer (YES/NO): NO